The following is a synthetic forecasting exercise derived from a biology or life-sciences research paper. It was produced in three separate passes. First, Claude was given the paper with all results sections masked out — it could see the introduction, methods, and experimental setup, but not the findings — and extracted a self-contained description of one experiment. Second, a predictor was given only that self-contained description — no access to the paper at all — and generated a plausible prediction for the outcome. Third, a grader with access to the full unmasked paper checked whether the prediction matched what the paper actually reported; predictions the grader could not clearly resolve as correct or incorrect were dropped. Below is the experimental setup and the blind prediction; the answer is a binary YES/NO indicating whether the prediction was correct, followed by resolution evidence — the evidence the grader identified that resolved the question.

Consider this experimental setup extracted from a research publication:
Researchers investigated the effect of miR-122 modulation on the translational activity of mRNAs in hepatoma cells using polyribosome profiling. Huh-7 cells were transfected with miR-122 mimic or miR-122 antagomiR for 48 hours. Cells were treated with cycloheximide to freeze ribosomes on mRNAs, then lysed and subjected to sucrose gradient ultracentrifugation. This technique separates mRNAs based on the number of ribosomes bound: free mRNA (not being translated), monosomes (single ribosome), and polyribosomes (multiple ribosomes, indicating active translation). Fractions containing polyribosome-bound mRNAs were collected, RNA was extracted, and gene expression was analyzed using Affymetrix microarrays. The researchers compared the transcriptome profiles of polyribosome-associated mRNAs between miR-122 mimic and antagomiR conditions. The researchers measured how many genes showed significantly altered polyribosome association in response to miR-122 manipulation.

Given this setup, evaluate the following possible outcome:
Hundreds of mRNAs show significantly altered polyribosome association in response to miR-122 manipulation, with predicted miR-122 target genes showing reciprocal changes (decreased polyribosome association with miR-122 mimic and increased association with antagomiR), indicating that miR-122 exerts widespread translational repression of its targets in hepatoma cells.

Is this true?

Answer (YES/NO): NO